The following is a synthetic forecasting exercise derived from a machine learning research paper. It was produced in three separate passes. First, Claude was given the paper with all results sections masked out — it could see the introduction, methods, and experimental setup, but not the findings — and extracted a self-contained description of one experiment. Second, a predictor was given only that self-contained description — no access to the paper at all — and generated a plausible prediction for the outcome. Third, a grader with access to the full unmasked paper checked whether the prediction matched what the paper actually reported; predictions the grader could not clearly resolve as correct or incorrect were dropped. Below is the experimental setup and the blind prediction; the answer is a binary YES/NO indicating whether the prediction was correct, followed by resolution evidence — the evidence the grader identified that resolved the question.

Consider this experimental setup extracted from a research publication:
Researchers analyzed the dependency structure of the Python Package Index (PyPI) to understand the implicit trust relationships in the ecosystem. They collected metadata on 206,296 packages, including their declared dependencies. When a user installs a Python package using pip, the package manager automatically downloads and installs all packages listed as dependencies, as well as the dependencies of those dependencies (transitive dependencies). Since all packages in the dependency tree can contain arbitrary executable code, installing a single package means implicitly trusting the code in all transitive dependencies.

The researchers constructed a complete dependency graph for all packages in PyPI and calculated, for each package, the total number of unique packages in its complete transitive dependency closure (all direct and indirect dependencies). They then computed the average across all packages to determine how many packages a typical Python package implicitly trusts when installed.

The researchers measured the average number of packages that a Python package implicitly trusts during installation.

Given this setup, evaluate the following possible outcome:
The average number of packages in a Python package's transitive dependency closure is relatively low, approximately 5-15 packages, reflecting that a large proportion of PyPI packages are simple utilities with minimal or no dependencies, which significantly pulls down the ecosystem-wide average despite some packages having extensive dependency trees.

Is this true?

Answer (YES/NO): YES